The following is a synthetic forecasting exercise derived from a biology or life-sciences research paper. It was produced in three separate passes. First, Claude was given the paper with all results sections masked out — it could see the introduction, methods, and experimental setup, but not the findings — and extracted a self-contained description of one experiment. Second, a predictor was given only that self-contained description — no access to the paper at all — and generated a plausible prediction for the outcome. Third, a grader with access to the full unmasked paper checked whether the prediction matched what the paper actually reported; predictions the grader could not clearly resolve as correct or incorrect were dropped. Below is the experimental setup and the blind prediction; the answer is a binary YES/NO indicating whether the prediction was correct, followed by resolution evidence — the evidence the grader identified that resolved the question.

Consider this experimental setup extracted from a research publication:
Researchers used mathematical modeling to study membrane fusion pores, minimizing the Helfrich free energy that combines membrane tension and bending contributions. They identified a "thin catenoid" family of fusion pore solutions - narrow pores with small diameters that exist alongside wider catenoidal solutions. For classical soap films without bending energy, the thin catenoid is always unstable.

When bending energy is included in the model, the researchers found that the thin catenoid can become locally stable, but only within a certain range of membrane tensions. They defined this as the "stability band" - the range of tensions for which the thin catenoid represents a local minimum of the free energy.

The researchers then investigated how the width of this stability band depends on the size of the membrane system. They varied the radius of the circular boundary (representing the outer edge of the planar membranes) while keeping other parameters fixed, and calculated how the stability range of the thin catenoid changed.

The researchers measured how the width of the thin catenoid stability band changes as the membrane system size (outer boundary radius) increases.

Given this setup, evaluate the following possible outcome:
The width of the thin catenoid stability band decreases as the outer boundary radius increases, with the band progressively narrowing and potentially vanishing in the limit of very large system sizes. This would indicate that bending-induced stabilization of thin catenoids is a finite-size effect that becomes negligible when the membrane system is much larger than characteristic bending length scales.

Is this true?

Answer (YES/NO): YES